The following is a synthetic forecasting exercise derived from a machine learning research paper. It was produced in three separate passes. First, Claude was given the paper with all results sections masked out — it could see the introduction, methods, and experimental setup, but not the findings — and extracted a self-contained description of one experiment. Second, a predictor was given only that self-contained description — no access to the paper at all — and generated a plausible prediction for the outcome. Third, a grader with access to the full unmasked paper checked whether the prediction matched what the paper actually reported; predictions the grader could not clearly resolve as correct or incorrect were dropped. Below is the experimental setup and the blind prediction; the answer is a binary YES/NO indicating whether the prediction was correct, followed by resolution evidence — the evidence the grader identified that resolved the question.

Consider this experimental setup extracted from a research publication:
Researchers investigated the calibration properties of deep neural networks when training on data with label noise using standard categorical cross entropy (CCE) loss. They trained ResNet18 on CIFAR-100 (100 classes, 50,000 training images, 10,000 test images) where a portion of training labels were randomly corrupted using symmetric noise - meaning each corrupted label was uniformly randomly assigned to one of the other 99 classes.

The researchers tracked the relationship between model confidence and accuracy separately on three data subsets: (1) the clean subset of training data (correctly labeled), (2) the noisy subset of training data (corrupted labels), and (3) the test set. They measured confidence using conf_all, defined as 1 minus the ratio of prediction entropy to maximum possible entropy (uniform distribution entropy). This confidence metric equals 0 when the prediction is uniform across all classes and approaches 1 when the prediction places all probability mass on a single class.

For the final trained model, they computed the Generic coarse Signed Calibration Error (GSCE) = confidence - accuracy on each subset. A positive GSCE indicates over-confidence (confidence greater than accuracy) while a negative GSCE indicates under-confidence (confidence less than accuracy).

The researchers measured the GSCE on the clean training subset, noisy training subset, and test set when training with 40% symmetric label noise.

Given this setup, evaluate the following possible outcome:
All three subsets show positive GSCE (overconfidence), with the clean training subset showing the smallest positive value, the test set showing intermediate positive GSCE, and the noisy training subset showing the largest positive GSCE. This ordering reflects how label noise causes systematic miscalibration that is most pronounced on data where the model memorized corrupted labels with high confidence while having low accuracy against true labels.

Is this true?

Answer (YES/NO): NO